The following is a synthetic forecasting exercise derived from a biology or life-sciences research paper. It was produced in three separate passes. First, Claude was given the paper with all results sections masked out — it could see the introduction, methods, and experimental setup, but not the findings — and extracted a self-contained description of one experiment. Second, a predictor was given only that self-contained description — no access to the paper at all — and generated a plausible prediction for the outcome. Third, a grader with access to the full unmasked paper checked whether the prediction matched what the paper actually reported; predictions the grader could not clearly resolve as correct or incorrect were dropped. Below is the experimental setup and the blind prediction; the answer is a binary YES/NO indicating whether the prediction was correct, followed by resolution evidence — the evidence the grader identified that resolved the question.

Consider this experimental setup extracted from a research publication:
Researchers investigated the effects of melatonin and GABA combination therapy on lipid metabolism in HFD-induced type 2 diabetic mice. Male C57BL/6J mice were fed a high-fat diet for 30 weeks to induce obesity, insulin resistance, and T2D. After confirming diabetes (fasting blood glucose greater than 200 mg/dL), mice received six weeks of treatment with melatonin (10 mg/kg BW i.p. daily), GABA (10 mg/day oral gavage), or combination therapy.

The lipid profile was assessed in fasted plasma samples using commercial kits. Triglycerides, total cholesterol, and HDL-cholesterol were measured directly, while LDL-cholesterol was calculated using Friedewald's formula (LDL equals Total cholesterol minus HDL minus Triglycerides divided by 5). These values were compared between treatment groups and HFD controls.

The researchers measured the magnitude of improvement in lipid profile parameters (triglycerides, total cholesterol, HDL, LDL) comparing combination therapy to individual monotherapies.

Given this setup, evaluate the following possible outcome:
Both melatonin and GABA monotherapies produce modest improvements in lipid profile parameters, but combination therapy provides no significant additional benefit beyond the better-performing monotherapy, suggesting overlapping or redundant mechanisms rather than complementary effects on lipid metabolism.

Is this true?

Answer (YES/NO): YES